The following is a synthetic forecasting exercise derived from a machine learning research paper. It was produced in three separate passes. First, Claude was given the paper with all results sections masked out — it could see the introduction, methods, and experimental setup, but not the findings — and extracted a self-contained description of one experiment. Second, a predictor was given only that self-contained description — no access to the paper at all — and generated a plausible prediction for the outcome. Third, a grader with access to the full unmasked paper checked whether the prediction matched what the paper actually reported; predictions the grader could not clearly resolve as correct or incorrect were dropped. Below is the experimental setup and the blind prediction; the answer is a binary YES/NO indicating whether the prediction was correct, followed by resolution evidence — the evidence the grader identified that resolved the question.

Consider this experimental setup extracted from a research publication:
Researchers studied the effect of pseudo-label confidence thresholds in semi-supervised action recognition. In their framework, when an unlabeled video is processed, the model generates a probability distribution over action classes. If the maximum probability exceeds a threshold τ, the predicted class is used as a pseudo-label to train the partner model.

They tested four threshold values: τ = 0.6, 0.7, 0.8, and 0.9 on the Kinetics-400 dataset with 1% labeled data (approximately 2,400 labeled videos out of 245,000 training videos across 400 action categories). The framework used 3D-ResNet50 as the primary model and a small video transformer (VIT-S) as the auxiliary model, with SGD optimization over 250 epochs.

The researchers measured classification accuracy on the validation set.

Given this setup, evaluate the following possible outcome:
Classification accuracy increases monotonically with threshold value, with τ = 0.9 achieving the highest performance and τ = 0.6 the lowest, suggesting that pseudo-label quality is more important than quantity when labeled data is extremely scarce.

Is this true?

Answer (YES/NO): NO